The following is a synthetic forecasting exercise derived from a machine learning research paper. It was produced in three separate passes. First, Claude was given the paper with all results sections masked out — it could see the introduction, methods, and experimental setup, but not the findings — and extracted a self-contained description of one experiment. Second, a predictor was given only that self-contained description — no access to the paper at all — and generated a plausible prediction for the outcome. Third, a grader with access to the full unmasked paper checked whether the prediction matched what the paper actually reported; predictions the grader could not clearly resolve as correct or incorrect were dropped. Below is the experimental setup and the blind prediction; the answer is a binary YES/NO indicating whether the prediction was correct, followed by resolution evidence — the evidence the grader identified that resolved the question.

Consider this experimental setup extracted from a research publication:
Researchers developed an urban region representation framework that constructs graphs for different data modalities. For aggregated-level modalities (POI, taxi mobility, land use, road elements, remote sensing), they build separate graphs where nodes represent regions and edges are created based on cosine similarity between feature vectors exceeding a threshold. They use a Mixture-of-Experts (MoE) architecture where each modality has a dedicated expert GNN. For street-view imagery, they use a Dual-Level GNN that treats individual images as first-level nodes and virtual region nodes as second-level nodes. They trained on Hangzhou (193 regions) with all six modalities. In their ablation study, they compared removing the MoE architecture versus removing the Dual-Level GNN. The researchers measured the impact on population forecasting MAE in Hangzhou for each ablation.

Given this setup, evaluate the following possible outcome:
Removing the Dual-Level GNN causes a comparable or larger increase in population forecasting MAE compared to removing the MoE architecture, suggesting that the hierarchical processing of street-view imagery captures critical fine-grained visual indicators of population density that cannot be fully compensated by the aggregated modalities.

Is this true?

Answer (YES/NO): NO